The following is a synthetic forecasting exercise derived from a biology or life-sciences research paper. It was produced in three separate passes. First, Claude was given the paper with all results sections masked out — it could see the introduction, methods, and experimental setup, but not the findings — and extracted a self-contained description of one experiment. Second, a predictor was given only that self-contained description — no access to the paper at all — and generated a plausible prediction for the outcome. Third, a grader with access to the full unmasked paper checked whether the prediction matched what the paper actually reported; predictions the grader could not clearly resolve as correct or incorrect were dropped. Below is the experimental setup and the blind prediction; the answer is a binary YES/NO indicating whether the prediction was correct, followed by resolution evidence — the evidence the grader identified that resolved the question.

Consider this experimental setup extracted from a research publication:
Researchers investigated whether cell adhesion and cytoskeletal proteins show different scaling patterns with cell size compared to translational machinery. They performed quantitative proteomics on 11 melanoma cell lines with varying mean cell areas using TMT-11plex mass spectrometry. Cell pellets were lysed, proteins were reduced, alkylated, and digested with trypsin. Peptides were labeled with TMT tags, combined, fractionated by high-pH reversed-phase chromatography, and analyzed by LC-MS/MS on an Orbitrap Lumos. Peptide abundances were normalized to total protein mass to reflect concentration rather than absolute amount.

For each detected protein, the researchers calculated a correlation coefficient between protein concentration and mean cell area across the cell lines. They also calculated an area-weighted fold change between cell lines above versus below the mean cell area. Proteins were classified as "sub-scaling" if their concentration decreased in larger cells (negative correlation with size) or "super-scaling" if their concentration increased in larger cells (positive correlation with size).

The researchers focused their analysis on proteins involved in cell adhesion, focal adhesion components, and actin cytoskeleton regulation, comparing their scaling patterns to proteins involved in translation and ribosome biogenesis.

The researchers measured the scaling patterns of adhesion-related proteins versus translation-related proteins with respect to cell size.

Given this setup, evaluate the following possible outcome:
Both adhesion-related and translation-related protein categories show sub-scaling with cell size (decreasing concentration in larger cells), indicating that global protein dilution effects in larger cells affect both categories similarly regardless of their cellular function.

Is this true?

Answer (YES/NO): NO